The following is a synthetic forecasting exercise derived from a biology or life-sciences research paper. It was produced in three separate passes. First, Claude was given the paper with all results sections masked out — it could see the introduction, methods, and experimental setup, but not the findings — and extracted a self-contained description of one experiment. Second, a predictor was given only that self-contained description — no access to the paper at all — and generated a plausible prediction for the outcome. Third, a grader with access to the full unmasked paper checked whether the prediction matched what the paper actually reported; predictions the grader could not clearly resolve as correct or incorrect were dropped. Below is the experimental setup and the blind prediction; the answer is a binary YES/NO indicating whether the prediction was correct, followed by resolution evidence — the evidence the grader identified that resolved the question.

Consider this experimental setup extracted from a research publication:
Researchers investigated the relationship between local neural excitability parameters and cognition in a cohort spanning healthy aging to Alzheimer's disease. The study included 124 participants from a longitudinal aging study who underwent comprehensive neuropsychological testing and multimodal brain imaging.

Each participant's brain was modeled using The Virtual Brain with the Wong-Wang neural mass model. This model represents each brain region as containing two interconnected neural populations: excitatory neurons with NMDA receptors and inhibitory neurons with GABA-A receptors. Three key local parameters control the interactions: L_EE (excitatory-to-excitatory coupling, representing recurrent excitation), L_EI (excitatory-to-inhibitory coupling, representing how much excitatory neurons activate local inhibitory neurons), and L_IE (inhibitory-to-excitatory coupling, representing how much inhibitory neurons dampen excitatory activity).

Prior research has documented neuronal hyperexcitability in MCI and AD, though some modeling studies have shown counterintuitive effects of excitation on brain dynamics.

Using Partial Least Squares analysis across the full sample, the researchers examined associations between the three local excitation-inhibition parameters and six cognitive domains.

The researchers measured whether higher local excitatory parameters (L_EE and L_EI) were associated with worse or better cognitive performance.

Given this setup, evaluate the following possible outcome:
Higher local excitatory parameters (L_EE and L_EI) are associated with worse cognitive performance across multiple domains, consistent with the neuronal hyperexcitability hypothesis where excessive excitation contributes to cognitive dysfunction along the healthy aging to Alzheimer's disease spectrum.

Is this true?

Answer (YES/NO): NO